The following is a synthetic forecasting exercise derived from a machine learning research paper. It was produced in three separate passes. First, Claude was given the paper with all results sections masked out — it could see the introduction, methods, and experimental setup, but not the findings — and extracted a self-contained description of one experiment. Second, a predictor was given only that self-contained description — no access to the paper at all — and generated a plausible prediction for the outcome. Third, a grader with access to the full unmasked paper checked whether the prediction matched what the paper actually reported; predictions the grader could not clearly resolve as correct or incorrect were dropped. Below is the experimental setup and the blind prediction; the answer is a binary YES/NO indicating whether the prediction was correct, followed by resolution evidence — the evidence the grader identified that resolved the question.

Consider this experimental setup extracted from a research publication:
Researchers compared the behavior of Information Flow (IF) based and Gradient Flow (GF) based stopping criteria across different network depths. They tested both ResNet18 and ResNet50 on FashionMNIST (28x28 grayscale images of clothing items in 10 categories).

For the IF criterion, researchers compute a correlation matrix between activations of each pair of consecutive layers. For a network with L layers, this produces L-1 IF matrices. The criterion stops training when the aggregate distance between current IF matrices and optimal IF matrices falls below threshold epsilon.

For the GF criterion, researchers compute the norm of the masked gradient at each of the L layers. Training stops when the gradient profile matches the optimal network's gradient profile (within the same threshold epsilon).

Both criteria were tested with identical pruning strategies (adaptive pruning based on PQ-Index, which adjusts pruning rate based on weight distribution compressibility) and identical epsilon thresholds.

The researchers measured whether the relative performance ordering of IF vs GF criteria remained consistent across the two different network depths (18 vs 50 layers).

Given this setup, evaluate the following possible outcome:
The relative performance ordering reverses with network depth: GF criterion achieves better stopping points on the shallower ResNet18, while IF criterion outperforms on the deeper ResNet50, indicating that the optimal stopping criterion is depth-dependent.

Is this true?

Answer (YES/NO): NO